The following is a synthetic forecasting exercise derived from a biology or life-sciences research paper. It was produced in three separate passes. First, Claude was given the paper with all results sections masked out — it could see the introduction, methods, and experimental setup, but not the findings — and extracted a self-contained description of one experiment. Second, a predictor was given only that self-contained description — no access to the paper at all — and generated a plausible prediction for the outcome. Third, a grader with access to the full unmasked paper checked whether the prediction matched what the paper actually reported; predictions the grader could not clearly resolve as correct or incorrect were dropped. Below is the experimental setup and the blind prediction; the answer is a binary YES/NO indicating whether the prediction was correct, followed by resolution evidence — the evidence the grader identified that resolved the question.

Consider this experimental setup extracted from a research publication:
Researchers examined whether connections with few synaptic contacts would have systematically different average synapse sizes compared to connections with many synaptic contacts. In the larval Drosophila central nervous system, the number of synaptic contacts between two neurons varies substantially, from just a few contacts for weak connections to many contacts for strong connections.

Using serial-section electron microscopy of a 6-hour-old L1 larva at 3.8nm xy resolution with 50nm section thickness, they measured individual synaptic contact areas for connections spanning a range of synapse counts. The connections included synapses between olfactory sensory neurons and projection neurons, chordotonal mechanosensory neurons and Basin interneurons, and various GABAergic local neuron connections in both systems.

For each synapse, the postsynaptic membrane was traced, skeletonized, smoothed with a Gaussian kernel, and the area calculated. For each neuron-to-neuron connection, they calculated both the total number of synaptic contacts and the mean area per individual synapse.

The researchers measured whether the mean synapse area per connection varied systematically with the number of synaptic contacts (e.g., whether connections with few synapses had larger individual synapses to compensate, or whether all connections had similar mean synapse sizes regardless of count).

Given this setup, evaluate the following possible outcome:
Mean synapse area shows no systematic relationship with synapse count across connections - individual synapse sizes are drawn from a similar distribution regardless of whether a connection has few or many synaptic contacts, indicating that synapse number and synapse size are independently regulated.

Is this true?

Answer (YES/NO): YES